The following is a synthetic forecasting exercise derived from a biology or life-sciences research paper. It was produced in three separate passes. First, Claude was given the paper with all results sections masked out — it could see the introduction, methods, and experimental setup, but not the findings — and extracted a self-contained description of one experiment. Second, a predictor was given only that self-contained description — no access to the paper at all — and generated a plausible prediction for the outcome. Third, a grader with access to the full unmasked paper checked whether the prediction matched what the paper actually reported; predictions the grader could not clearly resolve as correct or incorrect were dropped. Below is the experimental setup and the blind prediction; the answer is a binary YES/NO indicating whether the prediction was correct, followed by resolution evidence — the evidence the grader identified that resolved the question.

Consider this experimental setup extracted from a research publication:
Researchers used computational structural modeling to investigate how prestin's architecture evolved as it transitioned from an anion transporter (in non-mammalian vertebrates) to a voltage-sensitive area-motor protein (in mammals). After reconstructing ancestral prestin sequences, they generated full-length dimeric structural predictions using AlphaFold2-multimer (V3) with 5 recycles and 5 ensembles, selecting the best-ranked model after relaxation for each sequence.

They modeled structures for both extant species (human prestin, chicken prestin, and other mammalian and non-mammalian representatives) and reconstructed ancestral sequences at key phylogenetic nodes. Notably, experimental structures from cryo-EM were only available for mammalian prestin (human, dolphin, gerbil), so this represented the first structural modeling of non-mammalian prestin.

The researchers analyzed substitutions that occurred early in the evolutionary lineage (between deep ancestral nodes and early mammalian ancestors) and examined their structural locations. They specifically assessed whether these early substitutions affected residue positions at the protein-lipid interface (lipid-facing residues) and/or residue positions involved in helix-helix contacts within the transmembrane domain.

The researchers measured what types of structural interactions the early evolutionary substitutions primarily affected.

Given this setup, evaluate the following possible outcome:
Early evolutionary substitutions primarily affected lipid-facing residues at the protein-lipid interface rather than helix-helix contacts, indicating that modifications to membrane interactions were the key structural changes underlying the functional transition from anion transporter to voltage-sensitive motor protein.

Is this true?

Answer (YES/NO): YES